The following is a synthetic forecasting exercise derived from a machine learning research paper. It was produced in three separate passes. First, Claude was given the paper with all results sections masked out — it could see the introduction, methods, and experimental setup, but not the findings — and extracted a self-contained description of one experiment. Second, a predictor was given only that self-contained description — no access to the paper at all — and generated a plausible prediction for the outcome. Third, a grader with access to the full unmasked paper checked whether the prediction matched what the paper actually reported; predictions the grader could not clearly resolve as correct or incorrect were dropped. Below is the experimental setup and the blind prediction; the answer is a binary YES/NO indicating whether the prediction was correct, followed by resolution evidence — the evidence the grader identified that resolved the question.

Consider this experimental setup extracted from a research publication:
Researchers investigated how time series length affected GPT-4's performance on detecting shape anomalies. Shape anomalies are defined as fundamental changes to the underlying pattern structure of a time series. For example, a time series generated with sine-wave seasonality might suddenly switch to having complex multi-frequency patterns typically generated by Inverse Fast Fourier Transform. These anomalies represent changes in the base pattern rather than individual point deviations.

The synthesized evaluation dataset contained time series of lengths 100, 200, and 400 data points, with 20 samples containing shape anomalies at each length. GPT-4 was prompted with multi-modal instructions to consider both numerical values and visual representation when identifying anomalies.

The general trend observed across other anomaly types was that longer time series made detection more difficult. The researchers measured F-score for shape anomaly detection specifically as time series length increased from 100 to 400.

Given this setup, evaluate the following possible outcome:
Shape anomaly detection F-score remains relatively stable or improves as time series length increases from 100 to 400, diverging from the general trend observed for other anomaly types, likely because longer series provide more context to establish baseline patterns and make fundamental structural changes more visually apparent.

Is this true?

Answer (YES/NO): YES